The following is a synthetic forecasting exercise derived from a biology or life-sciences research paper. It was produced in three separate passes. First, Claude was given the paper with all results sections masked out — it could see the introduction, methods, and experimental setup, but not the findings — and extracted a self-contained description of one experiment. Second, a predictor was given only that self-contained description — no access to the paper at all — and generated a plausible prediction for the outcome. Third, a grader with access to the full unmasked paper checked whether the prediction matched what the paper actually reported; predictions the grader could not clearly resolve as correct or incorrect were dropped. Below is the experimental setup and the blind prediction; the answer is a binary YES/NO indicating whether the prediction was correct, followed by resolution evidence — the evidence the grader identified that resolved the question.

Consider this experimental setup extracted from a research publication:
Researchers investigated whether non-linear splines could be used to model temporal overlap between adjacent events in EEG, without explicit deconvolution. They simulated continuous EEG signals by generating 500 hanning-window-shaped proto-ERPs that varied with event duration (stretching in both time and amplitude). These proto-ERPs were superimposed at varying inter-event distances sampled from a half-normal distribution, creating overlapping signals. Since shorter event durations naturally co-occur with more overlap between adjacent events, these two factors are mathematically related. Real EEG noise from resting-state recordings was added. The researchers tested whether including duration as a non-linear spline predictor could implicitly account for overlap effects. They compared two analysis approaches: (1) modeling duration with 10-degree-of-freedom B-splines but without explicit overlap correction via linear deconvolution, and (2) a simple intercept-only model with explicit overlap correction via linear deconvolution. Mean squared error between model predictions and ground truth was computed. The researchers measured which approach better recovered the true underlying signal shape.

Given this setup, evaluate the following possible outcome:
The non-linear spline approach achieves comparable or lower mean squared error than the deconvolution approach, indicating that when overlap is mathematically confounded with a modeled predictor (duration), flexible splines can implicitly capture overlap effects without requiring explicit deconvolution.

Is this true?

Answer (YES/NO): NO